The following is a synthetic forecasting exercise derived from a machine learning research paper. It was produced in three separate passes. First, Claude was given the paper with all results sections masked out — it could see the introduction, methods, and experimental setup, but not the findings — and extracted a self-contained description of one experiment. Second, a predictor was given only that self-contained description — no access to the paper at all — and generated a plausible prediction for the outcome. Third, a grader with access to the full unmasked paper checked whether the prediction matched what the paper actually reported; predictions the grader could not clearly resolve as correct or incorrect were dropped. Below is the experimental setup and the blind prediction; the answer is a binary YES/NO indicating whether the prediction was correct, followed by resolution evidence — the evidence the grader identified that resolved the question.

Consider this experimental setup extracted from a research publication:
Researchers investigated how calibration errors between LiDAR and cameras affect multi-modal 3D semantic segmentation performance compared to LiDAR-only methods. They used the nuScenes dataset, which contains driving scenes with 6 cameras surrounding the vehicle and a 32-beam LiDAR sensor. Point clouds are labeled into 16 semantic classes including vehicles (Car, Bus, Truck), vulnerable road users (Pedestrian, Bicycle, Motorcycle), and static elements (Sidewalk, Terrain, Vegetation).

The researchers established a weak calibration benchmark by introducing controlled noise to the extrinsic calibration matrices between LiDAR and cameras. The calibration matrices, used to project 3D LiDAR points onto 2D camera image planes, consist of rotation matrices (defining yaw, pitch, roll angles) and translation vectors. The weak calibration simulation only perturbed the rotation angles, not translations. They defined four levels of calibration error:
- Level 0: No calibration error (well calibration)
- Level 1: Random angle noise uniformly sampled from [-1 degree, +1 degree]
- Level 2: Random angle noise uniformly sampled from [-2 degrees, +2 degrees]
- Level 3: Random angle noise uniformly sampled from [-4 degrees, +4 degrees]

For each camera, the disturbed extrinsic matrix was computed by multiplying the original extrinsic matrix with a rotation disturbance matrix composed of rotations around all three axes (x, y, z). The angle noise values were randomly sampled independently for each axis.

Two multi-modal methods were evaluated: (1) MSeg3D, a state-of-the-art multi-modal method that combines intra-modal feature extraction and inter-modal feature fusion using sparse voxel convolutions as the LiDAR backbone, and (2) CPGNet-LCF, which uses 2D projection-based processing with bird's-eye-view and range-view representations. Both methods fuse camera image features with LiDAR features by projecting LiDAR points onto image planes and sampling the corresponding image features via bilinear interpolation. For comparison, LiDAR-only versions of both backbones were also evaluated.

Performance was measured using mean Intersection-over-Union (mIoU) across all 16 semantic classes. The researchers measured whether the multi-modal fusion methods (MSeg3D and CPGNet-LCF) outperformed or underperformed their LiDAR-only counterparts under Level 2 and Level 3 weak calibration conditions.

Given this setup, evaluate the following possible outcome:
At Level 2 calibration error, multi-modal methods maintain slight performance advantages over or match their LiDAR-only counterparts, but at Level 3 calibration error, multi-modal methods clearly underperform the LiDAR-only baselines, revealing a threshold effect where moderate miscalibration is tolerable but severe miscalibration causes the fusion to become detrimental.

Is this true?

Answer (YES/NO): NO